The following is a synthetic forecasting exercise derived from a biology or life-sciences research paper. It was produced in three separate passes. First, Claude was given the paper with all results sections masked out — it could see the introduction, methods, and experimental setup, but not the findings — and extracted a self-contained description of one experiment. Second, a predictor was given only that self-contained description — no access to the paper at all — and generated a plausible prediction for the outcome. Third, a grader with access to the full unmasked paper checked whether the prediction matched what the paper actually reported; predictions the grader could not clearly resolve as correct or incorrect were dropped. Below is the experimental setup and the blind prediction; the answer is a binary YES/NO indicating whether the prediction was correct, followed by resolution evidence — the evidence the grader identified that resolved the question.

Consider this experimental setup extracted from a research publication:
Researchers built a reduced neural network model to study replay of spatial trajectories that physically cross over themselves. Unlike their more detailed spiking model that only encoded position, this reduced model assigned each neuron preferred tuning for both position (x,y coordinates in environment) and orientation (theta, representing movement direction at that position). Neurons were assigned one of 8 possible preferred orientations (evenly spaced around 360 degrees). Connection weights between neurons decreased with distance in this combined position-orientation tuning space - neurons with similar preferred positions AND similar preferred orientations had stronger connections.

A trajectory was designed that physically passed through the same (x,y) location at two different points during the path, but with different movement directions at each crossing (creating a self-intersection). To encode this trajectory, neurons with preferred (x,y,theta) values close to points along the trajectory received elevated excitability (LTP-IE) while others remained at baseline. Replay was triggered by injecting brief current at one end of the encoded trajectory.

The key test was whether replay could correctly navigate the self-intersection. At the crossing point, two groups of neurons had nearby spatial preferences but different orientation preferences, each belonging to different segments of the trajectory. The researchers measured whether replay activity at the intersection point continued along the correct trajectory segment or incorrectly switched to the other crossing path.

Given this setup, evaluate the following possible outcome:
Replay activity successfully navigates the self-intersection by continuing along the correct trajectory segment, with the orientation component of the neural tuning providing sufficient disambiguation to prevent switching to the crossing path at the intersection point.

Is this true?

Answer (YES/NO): YES